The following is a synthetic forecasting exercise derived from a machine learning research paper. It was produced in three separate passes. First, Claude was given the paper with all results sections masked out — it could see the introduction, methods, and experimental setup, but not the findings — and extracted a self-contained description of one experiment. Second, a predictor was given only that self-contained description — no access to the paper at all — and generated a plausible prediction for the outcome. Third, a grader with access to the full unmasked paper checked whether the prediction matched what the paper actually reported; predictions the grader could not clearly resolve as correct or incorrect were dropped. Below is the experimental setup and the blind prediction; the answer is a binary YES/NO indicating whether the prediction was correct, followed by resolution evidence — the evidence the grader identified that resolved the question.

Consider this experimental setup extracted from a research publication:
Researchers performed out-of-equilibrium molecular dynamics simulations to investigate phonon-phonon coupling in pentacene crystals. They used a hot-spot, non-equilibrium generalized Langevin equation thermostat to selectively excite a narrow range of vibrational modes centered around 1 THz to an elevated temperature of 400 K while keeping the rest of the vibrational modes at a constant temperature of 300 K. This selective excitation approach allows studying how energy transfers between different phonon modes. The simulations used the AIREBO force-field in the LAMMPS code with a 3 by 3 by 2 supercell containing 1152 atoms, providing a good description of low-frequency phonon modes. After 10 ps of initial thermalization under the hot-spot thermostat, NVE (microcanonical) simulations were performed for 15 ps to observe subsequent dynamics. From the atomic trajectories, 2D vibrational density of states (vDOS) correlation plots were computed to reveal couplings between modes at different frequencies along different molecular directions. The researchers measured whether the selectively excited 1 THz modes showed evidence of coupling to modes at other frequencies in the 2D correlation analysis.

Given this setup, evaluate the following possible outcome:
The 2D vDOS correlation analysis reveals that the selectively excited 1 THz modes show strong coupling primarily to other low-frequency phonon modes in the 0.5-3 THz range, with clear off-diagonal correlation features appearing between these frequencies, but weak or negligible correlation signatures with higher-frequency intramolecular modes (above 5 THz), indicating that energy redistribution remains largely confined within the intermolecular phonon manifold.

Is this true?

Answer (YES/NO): NO